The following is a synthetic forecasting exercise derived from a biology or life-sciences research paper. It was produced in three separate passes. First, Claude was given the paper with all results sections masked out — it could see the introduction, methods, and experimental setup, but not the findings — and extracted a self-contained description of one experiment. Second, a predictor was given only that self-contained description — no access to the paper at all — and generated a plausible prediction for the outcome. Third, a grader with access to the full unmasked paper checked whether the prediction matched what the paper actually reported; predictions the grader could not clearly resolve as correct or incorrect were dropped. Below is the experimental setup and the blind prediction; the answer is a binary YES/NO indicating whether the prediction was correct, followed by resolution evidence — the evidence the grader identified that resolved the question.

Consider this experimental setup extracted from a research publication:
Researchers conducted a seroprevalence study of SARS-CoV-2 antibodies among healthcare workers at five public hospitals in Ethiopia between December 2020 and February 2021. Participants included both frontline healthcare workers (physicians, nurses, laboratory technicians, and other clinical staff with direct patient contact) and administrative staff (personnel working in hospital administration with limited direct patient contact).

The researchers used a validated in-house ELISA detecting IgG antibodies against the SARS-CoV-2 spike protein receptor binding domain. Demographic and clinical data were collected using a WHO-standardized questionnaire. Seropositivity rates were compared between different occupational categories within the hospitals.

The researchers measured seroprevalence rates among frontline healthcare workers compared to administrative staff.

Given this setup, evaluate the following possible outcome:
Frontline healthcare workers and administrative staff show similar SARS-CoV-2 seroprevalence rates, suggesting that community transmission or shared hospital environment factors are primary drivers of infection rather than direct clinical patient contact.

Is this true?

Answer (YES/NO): YES